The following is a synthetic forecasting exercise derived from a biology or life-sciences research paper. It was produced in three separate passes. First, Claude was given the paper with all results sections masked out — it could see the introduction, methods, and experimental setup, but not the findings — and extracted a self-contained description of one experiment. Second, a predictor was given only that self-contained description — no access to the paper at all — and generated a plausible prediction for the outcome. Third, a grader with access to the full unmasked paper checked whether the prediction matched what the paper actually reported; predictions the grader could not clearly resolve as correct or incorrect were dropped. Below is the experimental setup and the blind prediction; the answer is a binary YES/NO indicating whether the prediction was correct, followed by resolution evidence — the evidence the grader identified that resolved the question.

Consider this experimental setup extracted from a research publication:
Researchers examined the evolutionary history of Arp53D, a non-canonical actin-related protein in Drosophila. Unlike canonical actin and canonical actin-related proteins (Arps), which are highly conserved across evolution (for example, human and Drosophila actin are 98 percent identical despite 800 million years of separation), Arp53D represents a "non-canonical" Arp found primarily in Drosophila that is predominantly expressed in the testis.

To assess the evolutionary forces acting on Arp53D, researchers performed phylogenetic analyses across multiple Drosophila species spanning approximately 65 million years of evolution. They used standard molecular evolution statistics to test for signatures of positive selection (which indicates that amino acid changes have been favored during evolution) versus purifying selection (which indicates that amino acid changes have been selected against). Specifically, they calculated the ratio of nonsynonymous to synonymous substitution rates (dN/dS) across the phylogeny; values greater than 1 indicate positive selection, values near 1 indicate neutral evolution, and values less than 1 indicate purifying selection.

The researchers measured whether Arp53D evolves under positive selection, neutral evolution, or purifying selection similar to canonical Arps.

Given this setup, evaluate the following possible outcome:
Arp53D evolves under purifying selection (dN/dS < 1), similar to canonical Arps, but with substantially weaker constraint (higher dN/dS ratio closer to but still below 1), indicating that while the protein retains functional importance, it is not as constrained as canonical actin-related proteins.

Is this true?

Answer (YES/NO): NO